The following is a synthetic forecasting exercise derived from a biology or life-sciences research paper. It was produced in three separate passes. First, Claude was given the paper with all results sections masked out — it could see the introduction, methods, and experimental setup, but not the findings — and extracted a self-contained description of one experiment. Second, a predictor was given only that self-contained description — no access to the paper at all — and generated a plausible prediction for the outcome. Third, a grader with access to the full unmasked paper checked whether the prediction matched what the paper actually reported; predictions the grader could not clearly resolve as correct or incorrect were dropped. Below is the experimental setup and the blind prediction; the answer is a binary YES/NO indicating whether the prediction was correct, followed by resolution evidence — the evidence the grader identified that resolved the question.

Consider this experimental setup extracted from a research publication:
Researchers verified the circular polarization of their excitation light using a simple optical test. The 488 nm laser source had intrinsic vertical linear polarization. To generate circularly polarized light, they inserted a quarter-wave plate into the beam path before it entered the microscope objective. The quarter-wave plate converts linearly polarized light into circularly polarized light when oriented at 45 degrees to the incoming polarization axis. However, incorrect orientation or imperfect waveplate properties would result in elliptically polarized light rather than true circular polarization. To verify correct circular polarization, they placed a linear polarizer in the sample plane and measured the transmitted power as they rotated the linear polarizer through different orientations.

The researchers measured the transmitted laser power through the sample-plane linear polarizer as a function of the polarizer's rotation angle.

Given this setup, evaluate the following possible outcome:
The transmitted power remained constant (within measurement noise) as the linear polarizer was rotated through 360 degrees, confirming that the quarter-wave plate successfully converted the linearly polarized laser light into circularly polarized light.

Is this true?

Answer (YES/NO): YES